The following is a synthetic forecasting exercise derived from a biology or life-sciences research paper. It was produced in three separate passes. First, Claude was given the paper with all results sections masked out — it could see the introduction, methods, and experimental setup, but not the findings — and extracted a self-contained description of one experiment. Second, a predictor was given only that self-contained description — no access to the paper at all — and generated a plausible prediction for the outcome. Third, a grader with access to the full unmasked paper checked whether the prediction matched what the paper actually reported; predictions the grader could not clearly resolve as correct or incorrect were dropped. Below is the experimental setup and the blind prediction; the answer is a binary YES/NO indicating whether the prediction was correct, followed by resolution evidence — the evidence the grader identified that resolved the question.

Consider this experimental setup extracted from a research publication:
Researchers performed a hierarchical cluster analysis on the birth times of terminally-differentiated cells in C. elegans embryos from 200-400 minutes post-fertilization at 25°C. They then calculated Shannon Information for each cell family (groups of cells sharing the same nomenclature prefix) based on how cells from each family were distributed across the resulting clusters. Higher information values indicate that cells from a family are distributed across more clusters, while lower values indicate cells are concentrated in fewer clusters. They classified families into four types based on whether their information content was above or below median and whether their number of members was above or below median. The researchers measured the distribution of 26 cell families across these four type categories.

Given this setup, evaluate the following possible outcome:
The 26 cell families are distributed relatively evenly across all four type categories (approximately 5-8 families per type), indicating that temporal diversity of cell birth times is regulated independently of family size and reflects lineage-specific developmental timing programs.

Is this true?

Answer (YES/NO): NO